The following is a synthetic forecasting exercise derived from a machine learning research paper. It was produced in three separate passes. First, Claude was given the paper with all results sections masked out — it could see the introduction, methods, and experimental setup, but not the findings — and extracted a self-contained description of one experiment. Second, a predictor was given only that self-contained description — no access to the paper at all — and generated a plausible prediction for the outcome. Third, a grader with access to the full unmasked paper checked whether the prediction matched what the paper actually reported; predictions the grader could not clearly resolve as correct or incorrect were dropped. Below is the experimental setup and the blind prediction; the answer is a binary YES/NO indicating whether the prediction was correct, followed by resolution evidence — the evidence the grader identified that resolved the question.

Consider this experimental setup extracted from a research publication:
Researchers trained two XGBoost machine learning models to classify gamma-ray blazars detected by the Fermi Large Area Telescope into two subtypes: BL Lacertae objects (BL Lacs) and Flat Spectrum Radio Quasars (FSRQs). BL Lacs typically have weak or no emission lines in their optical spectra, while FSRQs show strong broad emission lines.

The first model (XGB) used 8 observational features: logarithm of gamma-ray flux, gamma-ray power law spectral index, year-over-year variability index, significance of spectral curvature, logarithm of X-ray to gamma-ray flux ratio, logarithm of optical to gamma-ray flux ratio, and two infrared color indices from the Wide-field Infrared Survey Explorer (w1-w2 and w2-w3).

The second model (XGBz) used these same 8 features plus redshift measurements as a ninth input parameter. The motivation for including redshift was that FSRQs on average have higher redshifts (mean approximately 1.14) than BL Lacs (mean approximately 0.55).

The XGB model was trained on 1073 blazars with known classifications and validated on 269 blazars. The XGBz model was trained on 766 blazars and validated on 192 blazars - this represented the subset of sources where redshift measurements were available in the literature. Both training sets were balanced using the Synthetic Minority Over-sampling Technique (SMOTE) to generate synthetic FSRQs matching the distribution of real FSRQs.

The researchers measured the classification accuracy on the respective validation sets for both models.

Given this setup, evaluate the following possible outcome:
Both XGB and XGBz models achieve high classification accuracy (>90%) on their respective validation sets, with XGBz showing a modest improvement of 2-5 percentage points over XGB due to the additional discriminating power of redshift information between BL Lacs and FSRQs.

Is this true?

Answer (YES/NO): NO